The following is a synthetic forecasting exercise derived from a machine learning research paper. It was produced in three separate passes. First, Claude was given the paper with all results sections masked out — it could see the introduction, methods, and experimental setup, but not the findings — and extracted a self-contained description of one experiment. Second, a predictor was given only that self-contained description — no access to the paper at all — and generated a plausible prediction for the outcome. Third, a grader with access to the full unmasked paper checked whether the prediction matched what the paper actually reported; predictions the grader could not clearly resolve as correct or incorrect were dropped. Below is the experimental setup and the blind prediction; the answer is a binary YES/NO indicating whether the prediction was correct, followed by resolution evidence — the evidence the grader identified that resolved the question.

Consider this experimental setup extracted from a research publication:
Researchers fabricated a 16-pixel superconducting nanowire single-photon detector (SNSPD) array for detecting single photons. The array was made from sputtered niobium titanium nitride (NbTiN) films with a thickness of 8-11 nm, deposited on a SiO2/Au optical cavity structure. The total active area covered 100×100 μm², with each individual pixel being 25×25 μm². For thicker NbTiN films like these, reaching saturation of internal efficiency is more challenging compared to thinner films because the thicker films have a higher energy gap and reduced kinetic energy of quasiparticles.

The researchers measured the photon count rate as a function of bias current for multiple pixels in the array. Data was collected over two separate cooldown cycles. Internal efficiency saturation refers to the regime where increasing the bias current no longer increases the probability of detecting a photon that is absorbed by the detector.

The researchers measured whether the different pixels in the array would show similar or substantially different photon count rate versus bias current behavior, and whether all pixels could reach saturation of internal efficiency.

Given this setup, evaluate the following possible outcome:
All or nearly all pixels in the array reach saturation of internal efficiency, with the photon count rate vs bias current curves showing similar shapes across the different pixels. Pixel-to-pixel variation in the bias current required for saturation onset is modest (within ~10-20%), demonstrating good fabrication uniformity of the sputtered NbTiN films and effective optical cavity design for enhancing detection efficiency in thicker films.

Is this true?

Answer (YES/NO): YES